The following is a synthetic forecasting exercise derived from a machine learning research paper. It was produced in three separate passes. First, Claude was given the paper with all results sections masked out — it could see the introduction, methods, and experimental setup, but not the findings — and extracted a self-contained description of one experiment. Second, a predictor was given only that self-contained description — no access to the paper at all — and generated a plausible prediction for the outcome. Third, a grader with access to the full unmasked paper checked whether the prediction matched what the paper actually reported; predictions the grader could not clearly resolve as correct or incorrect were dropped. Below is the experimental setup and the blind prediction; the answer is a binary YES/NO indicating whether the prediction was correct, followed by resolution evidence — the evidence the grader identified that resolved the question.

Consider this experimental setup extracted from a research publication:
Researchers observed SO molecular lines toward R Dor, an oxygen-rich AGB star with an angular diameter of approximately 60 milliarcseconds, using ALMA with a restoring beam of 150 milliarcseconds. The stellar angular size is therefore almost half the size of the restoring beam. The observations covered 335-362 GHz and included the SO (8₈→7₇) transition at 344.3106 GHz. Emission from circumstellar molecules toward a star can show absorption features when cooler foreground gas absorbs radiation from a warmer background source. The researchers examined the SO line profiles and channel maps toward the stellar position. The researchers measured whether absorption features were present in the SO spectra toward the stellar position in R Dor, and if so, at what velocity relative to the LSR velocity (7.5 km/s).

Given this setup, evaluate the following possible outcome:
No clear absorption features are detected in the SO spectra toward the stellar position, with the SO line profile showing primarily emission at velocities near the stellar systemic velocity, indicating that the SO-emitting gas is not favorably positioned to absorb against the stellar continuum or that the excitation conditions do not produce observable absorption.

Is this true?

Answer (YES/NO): NO